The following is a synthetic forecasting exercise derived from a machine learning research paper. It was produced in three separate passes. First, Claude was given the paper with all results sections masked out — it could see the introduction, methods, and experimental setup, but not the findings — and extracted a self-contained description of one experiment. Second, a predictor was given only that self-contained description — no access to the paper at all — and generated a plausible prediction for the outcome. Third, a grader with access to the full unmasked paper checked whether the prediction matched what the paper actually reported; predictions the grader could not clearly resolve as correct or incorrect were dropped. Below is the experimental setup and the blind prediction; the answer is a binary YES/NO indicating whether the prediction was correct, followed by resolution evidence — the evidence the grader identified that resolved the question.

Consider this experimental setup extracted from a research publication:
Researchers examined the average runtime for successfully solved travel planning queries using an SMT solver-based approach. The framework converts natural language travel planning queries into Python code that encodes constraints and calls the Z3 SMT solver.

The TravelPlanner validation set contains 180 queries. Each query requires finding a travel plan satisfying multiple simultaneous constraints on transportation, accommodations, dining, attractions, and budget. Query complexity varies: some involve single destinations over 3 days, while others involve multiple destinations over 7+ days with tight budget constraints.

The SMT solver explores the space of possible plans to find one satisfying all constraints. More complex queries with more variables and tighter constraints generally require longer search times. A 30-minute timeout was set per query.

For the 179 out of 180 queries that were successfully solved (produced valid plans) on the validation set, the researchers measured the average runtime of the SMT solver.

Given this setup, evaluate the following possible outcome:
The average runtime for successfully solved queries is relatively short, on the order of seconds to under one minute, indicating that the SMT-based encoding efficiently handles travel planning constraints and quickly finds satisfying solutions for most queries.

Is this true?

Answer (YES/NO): YES